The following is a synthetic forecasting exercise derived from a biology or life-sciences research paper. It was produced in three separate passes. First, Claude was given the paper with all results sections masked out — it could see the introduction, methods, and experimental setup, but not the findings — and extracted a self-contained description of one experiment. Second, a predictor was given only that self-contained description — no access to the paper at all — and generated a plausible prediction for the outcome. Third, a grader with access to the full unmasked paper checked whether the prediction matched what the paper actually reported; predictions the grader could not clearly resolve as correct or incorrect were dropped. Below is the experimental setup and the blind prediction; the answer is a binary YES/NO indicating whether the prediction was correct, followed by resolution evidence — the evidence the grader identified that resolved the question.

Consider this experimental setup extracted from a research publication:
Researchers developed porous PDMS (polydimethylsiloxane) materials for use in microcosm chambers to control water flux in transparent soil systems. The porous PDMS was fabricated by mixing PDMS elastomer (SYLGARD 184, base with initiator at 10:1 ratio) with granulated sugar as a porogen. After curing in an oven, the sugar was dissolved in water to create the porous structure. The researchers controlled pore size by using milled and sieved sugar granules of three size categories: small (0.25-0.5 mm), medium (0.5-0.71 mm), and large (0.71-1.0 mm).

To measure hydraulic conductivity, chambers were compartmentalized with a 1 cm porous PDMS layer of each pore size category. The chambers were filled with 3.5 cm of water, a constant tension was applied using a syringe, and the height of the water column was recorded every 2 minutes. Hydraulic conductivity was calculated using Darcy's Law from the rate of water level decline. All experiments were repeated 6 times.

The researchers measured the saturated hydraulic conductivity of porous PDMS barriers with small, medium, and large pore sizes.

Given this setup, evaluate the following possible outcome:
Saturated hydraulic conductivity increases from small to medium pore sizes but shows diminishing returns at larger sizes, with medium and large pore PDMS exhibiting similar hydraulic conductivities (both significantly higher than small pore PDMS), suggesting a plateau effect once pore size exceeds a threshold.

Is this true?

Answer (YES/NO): NO